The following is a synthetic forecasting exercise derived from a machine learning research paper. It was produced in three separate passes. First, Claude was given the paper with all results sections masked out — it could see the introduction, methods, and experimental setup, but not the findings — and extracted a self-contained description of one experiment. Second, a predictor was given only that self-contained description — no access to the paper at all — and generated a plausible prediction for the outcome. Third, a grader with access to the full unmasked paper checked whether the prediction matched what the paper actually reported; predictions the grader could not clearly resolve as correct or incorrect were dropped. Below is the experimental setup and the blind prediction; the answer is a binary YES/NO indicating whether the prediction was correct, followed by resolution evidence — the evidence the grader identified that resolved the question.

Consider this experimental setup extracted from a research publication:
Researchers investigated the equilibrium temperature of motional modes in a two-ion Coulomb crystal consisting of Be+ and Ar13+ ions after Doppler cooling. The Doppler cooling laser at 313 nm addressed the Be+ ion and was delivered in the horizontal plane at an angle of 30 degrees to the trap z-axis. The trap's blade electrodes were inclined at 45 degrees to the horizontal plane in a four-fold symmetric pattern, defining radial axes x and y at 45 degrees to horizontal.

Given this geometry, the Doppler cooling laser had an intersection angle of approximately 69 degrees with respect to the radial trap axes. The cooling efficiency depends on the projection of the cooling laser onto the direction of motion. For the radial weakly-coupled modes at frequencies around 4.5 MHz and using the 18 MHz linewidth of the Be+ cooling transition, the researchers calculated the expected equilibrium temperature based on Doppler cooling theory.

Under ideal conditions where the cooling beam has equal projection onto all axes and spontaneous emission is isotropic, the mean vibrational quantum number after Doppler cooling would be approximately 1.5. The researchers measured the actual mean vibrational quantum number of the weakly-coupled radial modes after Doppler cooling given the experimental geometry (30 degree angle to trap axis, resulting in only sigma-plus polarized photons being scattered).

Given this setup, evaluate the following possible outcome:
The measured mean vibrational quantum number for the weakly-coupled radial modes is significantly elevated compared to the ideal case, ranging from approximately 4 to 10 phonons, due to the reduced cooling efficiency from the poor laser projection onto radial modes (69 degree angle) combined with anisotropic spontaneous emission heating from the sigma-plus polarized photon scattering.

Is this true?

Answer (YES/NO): NO